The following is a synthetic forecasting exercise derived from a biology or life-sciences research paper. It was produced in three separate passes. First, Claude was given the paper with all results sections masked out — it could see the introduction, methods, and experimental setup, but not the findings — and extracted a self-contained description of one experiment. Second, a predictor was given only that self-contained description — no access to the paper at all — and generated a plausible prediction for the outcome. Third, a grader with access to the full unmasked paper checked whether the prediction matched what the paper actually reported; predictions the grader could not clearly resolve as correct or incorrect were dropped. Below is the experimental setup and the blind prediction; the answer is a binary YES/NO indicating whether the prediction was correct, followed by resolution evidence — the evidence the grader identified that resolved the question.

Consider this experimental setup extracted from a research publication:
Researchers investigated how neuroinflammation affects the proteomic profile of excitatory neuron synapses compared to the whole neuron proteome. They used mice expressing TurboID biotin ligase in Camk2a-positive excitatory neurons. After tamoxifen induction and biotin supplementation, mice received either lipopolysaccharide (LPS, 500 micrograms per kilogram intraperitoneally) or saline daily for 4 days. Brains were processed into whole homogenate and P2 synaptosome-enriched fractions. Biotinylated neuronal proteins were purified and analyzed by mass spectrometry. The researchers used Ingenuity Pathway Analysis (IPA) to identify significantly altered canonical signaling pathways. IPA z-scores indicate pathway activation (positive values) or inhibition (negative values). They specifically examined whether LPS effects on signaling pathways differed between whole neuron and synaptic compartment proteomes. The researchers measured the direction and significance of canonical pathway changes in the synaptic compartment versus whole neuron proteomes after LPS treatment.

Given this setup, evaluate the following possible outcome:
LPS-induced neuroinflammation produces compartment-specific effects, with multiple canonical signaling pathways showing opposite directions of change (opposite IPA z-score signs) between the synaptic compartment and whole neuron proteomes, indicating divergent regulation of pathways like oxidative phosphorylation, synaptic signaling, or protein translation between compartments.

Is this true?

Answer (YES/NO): NO